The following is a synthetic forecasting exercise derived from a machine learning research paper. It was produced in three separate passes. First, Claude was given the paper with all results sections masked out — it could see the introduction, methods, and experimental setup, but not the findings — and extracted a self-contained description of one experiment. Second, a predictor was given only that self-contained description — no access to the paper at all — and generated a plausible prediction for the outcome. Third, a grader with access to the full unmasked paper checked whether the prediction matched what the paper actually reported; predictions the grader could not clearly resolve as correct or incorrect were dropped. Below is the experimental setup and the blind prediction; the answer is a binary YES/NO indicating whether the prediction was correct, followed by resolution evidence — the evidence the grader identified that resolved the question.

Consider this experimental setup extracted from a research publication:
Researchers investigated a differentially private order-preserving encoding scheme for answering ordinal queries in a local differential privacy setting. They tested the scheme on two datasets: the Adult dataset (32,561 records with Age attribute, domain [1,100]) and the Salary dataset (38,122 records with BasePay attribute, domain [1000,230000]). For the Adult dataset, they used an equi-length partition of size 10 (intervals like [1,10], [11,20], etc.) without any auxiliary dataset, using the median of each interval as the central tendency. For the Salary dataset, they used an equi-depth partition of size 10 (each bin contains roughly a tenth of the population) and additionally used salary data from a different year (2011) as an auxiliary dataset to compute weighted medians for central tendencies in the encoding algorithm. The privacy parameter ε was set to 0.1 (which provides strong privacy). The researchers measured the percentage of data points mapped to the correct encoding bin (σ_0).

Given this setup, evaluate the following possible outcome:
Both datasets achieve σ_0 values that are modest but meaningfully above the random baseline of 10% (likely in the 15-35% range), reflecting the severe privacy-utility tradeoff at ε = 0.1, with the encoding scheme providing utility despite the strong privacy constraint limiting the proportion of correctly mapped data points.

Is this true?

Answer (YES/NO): NO